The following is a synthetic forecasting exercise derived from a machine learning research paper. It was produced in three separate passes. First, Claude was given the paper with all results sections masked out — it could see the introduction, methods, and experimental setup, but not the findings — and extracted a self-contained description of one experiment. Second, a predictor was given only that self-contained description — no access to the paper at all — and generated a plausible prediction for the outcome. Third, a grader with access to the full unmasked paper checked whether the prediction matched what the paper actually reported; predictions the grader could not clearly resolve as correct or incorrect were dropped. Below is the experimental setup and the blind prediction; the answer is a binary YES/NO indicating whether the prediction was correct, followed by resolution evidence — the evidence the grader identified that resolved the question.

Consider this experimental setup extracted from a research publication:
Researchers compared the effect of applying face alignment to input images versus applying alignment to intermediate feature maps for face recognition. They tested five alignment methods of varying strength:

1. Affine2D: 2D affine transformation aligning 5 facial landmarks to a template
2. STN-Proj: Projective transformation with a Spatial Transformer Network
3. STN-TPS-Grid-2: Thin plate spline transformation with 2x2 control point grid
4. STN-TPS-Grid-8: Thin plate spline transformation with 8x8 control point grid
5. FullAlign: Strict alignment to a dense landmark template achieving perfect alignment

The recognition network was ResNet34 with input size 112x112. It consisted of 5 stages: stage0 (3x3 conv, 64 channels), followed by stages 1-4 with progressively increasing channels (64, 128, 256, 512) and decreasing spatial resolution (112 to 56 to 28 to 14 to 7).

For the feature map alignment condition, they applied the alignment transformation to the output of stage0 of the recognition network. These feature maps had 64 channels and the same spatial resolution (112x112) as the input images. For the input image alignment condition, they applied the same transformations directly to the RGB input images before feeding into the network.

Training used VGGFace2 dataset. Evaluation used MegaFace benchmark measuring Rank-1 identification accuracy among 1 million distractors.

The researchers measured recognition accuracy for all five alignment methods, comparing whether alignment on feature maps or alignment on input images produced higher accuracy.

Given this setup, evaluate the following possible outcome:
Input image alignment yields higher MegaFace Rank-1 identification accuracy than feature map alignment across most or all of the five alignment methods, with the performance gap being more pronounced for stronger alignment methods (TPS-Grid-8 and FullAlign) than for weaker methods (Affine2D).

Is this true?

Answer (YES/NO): NO